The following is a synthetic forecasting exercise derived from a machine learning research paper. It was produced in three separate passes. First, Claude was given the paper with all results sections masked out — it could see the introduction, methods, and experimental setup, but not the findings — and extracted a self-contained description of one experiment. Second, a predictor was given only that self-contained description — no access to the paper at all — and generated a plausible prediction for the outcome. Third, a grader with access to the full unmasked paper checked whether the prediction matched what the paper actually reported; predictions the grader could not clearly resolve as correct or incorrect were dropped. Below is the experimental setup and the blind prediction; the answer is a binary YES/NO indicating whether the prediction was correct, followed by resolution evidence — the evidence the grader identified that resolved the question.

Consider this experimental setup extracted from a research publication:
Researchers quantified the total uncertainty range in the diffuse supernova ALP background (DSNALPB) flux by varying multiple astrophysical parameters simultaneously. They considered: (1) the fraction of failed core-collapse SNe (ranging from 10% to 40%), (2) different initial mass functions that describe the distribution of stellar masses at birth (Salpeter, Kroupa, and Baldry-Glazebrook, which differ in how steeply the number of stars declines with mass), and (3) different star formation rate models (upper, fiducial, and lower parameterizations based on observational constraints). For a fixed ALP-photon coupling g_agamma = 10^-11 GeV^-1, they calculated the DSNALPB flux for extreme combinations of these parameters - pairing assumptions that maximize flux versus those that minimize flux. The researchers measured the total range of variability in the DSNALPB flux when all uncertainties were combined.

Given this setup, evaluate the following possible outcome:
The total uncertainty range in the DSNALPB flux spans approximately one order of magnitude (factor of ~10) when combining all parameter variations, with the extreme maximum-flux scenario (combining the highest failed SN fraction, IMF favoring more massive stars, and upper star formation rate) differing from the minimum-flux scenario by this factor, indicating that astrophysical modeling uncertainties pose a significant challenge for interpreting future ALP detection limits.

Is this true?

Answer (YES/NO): NO